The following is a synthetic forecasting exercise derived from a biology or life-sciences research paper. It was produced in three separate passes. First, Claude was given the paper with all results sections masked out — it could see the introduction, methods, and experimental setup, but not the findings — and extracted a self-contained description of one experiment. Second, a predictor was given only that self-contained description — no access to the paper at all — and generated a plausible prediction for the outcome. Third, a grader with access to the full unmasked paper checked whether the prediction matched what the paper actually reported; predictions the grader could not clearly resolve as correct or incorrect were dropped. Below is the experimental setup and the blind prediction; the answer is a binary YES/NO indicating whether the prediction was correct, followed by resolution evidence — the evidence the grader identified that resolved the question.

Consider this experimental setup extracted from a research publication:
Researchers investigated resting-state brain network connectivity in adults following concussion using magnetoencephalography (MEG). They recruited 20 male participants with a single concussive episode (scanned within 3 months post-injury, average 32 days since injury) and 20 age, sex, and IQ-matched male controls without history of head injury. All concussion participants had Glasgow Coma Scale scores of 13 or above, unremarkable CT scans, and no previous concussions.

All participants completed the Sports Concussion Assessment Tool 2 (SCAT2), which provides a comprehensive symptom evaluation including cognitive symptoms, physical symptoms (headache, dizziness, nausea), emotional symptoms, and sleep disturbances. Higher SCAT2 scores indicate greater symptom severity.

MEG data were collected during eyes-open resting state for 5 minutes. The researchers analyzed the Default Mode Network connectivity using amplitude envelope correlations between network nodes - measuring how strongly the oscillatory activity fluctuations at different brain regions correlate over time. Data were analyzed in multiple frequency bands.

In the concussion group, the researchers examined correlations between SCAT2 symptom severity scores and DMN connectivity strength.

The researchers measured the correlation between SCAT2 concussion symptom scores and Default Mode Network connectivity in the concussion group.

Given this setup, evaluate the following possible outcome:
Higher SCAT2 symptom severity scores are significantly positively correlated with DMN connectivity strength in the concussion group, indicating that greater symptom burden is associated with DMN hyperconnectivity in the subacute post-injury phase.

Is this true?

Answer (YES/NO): YES